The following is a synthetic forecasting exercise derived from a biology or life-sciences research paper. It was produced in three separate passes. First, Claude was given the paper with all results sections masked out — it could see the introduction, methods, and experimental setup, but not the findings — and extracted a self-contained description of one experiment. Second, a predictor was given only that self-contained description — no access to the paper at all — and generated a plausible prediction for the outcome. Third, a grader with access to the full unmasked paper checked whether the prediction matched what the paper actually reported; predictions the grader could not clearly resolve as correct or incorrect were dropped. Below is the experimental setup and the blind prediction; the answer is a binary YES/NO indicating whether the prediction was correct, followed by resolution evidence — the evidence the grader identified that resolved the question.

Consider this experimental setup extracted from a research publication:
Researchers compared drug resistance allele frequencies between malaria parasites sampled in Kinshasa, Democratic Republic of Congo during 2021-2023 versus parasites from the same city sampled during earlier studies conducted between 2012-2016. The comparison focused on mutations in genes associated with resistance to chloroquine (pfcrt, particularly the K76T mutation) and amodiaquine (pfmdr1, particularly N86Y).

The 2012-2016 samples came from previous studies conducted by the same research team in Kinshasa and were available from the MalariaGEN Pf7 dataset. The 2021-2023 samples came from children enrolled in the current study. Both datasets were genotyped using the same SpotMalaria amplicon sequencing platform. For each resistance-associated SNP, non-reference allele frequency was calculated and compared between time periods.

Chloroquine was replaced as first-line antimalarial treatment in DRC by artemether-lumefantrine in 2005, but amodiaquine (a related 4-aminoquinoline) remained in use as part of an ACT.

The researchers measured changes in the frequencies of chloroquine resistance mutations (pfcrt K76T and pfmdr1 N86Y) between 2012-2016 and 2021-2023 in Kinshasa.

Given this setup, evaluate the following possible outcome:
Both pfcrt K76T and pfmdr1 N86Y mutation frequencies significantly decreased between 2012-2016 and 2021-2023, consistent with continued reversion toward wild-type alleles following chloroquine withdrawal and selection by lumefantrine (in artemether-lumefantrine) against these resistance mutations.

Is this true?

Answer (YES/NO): YES